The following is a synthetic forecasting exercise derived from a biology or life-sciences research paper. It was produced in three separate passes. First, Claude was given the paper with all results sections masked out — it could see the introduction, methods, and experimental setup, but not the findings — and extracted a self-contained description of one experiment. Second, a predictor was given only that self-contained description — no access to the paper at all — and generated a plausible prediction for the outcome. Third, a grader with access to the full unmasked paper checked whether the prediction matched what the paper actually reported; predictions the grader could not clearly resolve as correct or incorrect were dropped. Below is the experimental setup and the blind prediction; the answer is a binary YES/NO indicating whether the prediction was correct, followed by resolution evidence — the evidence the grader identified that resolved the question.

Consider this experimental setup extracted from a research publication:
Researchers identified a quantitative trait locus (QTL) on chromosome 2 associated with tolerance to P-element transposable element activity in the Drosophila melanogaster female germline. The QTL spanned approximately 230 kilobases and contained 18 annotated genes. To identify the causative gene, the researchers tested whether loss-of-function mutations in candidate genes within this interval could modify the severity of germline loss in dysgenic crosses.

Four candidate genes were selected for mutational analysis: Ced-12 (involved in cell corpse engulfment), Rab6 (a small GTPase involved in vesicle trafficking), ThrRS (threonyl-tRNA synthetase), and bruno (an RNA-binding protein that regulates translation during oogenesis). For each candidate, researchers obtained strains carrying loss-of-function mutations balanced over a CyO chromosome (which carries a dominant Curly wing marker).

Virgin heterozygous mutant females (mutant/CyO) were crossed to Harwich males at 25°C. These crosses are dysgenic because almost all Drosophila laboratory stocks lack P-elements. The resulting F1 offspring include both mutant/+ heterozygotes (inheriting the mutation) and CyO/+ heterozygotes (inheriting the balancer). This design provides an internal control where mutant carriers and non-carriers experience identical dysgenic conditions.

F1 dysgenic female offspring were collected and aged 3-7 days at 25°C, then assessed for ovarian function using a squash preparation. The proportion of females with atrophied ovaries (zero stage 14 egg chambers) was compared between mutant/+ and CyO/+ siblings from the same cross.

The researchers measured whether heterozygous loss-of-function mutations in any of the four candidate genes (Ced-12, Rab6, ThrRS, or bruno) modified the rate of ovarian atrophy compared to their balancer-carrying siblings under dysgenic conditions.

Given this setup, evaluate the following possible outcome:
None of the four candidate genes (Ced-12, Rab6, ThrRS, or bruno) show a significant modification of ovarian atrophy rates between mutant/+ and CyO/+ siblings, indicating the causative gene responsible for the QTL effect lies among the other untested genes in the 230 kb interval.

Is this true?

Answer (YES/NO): NO